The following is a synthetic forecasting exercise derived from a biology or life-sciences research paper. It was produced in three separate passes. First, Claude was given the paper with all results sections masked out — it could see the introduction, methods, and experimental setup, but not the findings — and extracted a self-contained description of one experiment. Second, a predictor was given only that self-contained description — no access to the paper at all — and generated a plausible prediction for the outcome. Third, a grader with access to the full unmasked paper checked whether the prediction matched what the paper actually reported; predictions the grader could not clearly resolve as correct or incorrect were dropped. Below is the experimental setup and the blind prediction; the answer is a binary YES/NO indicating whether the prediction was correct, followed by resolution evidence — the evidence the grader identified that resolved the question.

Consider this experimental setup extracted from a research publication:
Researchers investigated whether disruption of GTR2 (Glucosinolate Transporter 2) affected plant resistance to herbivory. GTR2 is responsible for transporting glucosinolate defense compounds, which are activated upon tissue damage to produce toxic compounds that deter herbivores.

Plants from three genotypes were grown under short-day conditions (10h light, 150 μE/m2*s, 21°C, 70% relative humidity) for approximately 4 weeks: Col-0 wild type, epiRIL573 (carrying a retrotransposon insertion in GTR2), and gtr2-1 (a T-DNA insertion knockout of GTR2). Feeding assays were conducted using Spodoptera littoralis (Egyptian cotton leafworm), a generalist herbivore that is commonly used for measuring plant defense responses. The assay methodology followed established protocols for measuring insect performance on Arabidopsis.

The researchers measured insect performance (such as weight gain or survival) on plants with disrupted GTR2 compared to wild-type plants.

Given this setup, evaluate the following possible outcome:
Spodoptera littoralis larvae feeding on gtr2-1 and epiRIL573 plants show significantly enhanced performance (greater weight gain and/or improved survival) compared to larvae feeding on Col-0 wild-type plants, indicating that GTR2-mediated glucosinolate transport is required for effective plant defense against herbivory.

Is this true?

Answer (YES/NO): NO